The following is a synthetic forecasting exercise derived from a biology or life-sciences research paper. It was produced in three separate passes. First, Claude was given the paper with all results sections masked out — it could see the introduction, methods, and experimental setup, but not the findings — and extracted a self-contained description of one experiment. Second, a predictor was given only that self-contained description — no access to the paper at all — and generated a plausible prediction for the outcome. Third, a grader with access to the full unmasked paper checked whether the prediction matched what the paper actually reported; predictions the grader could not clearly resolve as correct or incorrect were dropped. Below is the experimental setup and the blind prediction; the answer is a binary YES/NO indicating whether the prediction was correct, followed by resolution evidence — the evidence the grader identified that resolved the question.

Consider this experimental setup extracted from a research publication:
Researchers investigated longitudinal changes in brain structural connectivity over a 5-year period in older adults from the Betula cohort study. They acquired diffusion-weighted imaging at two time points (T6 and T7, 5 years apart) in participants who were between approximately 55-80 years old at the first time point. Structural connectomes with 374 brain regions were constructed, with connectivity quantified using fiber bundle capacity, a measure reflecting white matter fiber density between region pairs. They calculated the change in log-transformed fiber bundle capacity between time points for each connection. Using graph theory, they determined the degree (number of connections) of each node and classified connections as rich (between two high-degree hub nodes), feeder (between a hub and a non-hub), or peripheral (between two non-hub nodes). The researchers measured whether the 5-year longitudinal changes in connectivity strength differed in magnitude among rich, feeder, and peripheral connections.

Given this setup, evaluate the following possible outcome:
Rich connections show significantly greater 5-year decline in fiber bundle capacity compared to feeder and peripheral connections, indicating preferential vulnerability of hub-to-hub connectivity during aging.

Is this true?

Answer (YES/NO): YES